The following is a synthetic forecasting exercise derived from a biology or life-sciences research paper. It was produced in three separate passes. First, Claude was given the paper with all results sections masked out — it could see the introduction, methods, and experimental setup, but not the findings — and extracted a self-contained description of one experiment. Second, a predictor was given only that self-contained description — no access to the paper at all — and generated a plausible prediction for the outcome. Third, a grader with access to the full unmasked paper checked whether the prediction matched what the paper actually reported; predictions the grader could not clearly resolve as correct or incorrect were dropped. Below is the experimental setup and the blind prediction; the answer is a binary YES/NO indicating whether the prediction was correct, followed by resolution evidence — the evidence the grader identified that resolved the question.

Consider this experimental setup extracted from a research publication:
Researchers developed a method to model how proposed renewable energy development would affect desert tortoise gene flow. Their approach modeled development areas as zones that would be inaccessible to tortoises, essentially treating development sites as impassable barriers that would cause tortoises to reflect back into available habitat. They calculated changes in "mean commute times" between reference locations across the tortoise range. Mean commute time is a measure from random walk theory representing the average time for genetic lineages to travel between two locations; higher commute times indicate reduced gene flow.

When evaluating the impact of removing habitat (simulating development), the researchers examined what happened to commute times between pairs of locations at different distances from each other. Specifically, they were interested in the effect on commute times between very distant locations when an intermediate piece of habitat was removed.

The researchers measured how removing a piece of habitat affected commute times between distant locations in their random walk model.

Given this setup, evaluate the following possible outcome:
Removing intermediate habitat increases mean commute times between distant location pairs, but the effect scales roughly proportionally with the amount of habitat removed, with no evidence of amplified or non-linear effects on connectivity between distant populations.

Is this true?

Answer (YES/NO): NO